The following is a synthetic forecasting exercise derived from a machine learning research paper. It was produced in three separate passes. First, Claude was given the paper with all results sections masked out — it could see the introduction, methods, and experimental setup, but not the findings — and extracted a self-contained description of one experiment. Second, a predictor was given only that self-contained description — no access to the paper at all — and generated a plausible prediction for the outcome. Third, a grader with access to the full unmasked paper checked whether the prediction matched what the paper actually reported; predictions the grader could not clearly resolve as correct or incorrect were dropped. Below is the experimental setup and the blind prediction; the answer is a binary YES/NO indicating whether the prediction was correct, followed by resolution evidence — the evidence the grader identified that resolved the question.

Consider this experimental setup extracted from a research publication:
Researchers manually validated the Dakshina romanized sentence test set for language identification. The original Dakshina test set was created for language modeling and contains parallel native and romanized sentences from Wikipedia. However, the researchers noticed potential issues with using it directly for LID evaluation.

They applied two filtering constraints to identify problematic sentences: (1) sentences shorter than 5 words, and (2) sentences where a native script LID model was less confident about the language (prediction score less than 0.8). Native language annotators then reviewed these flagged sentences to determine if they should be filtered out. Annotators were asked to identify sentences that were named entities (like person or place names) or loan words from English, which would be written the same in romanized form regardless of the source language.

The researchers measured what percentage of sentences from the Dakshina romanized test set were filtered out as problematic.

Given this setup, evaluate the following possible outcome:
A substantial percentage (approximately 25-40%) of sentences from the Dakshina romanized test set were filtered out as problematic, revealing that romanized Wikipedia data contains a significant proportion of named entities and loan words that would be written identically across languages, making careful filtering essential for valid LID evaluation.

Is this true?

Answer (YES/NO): NO